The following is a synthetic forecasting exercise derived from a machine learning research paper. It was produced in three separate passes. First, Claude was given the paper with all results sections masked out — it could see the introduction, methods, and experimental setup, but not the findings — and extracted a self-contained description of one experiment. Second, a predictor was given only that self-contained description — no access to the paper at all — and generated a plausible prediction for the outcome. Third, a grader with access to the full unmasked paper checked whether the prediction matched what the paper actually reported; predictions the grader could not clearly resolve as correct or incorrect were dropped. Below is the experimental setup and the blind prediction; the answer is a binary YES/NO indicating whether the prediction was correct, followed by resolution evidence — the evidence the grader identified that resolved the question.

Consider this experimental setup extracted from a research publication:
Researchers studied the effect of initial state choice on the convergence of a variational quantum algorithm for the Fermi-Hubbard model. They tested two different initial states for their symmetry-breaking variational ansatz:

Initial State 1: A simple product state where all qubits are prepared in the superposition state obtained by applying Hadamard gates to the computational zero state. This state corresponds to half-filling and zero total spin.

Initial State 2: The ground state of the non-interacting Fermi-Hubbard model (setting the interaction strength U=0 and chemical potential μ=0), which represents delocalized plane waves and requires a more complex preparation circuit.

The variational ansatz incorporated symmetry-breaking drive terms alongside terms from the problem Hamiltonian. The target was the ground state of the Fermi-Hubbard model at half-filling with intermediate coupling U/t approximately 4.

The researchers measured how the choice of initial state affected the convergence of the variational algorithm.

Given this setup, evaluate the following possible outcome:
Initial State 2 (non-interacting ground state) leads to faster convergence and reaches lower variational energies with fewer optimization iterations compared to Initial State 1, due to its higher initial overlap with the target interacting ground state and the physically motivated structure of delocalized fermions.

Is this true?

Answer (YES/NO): NO